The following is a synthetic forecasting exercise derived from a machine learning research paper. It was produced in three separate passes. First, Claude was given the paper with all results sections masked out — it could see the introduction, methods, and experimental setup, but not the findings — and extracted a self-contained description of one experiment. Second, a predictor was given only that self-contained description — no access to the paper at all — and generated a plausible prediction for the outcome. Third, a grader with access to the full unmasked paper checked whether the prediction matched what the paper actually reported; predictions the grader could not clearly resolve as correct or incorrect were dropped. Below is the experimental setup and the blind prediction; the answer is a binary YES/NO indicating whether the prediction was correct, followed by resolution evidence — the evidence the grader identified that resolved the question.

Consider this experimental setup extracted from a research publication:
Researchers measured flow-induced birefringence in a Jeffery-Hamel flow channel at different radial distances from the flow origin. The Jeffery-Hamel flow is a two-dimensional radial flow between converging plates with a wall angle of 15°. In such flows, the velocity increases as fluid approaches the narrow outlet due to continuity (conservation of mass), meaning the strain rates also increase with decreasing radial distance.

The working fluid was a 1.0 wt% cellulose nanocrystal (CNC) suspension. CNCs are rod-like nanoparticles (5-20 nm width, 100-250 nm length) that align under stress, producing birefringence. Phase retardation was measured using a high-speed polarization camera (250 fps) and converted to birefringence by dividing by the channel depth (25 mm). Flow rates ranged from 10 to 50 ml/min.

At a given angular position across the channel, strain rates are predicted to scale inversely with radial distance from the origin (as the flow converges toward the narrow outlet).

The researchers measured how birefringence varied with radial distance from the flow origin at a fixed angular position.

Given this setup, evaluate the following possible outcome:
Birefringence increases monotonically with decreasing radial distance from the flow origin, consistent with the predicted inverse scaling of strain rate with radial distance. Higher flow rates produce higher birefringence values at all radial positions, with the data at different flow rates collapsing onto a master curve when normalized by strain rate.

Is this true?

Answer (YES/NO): YES